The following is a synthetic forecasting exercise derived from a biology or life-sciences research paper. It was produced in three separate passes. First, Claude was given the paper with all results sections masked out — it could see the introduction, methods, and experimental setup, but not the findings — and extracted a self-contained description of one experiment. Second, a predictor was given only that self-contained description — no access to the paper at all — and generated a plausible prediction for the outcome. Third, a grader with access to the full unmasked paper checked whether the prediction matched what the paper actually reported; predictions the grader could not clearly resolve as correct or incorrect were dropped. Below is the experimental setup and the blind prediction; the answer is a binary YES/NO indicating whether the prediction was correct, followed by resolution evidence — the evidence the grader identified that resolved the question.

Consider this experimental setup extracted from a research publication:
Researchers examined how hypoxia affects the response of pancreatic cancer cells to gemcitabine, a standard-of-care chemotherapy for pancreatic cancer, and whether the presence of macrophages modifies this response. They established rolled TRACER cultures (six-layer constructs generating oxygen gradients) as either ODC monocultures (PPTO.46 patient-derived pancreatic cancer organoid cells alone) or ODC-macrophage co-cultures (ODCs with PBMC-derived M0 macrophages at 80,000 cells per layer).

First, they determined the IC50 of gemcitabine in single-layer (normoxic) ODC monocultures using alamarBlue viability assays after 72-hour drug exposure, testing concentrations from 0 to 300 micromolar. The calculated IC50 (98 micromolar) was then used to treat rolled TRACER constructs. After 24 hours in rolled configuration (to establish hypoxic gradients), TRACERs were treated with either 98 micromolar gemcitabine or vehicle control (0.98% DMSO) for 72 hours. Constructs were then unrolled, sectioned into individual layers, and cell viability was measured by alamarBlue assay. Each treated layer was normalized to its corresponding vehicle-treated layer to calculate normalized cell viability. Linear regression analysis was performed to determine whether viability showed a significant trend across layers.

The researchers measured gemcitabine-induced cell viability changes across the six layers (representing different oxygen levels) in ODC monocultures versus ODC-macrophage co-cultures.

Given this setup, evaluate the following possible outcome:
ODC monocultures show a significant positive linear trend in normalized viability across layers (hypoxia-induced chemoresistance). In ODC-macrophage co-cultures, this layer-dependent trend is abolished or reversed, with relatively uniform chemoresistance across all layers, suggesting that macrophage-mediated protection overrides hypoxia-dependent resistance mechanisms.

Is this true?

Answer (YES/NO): NO